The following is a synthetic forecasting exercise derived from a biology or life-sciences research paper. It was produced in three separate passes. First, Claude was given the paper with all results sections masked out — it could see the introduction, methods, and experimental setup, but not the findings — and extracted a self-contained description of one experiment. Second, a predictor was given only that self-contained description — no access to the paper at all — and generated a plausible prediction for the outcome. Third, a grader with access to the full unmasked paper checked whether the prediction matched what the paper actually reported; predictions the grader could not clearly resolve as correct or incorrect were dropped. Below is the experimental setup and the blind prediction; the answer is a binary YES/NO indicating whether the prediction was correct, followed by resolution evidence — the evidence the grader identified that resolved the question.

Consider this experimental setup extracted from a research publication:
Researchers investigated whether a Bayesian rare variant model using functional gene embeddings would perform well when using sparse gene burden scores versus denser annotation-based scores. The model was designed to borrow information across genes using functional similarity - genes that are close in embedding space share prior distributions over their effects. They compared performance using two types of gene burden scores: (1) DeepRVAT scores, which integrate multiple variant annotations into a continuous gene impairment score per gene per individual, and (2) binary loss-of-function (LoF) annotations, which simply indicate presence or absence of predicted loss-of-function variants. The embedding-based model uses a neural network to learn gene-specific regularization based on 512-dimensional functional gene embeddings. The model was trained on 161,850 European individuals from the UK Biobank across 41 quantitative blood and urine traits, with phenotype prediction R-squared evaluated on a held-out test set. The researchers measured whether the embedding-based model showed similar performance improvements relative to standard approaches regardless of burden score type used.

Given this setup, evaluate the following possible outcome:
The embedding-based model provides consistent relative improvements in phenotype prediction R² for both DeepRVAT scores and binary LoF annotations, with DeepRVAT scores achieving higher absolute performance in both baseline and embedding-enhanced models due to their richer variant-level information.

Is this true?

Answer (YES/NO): NO